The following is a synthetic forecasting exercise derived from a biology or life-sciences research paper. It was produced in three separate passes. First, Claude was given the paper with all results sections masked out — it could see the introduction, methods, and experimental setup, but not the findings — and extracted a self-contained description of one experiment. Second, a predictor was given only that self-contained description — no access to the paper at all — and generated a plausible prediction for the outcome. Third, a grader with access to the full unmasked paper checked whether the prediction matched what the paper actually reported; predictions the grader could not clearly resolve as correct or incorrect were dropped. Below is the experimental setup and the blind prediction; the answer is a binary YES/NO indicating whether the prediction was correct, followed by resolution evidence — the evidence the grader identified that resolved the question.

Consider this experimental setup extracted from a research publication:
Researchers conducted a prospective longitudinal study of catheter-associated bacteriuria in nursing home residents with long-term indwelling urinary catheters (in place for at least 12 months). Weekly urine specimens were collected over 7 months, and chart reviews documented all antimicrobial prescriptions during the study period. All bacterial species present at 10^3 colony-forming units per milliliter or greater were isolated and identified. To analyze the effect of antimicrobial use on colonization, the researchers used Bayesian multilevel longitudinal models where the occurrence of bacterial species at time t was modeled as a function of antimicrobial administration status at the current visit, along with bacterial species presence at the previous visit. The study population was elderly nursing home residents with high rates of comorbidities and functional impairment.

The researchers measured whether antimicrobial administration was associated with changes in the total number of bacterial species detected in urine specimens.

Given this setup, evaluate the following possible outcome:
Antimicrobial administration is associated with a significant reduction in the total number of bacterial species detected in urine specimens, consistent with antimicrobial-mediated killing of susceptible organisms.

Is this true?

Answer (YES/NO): NO